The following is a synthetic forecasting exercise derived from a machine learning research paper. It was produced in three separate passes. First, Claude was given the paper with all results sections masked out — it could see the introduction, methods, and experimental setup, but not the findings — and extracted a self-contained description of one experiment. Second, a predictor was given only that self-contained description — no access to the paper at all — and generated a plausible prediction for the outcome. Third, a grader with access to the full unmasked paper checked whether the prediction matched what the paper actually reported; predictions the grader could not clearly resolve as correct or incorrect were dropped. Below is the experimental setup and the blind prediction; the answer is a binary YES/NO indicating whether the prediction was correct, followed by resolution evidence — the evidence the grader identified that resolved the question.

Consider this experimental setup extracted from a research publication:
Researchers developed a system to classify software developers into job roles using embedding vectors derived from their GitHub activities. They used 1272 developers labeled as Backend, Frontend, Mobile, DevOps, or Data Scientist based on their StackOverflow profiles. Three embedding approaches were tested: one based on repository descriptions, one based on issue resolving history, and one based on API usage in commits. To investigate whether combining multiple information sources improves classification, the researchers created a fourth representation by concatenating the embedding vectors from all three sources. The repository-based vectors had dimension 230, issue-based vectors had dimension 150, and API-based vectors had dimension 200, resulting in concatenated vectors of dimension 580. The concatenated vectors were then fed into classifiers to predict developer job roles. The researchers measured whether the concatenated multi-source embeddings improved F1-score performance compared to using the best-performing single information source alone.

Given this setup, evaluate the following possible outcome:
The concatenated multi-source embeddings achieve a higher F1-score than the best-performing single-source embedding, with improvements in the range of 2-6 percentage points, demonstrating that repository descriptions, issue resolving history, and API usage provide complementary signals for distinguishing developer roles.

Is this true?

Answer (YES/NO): NO